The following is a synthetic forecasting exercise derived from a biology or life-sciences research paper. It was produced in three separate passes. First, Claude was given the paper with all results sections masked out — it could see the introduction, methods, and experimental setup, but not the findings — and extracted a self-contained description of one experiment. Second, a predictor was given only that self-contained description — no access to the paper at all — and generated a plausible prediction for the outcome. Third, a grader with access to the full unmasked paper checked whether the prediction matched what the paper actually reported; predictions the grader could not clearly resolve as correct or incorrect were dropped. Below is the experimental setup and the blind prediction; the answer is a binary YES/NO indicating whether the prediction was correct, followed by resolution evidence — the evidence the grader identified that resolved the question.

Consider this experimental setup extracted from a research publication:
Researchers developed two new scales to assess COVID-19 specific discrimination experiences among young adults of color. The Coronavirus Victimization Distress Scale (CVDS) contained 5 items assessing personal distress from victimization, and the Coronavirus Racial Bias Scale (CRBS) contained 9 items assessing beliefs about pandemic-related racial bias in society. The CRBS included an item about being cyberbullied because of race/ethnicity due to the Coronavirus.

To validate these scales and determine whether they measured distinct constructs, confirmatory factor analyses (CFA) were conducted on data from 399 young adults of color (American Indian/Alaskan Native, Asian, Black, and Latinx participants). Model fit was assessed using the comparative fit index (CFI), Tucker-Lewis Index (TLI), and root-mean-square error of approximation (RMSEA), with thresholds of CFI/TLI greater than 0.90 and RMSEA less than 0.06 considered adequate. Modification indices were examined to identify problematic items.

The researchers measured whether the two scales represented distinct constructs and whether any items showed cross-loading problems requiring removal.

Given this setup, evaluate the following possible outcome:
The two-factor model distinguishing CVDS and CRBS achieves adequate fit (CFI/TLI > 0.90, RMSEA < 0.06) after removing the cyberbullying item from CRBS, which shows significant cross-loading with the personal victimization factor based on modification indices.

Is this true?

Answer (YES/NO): NO